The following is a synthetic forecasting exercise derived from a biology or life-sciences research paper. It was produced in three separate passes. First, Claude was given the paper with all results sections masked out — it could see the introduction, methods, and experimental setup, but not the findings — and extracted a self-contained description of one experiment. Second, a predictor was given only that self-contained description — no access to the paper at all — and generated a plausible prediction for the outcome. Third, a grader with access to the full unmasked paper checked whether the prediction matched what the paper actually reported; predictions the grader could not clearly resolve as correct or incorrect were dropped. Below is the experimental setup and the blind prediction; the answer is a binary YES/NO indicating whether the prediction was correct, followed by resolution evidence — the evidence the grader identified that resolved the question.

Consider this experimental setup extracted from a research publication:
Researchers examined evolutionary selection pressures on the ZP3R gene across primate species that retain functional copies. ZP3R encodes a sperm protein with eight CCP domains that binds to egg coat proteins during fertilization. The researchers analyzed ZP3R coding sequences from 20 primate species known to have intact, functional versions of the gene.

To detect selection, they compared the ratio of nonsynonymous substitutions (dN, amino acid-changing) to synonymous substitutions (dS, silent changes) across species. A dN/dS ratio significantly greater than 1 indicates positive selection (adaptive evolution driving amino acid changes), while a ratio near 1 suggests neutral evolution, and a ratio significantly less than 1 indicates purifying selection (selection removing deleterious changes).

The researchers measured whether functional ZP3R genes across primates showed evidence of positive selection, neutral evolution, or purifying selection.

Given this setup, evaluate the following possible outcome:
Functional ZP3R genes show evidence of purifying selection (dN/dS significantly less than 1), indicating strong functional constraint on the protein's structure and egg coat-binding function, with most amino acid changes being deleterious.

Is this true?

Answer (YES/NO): NO